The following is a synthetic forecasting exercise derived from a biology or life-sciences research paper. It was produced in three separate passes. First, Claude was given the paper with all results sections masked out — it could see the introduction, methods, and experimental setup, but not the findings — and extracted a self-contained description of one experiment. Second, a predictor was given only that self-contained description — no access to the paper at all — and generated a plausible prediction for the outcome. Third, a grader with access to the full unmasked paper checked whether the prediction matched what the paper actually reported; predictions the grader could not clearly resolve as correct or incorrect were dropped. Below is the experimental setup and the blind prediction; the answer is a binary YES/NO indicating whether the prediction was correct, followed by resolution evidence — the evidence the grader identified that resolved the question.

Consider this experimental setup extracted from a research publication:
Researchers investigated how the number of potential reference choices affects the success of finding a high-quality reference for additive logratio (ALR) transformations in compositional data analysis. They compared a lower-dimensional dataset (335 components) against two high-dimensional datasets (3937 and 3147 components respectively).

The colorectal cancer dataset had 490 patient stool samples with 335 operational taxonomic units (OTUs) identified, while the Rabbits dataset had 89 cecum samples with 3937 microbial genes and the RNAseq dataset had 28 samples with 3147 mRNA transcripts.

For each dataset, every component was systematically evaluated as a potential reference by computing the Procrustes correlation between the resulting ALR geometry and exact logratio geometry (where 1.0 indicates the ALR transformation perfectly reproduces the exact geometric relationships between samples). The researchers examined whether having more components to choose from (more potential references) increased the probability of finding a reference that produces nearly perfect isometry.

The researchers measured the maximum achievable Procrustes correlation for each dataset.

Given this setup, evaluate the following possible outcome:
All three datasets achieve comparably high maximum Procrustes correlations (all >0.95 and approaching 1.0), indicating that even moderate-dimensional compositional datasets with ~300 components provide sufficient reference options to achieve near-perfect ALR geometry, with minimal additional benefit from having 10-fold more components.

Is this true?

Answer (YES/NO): NO